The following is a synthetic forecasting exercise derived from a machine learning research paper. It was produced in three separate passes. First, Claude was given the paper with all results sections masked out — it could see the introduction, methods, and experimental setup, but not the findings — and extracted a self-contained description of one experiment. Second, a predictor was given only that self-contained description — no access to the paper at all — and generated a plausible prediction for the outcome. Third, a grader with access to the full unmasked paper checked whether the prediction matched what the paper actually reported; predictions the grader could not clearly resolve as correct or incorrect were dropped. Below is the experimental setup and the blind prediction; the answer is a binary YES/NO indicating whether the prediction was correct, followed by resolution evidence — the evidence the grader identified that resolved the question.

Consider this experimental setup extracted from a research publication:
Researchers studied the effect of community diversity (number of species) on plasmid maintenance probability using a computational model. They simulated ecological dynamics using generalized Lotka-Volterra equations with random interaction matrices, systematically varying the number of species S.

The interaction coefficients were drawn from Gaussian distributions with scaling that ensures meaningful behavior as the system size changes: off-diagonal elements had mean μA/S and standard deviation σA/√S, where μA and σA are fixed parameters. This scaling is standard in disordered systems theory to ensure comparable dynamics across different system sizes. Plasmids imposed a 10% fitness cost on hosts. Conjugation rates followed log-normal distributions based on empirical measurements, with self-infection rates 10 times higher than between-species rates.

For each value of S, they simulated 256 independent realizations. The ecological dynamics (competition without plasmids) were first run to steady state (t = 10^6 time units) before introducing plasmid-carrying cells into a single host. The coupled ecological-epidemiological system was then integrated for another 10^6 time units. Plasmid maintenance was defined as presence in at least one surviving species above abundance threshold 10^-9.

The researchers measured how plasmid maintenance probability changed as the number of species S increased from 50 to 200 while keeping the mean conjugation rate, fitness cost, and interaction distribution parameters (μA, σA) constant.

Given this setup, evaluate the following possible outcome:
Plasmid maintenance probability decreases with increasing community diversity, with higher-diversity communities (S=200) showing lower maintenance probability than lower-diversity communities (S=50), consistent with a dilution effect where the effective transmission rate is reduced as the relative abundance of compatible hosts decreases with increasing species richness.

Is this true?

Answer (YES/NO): NO